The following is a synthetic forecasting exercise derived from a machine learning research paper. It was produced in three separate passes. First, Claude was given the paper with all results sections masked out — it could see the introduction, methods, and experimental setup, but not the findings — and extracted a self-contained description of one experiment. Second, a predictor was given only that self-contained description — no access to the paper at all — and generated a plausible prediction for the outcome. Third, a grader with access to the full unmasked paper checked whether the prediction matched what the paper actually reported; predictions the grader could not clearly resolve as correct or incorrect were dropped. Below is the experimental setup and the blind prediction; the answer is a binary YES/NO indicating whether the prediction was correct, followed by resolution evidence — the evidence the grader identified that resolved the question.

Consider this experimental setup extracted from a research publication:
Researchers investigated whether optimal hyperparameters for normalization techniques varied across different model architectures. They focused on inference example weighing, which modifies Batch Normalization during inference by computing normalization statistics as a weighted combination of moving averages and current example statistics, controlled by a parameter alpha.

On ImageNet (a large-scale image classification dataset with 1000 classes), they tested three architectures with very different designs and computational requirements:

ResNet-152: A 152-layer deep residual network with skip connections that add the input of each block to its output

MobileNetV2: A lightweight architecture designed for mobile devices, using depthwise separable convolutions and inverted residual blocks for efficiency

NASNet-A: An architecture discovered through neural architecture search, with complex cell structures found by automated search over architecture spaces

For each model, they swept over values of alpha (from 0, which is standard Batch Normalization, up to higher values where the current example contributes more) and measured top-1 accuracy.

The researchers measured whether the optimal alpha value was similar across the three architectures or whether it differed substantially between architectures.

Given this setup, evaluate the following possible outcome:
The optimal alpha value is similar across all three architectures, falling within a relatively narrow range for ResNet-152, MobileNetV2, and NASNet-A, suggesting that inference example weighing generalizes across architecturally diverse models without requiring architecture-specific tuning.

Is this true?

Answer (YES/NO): NO